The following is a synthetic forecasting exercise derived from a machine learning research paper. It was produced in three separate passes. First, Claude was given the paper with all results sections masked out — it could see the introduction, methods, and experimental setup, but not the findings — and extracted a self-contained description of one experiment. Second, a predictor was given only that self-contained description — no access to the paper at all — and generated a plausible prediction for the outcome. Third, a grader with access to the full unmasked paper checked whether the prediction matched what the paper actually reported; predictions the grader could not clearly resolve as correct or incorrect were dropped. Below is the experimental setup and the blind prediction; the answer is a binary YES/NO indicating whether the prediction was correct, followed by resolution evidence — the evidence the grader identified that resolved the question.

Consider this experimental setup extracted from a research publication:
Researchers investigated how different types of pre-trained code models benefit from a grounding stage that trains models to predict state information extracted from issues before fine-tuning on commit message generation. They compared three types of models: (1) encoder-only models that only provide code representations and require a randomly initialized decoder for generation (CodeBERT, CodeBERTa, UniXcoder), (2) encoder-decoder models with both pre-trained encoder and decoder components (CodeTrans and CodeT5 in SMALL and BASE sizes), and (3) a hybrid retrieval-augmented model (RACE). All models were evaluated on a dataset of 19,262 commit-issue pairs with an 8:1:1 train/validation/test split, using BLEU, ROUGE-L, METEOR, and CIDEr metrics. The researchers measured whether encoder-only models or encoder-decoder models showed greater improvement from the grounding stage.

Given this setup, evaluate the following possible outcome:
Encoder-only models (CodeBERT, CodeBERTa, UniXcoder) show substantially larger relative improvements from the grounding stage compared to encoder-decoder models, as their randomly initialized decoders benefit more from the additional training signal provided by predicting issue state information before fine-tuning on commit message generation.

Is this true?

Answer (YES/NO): NO